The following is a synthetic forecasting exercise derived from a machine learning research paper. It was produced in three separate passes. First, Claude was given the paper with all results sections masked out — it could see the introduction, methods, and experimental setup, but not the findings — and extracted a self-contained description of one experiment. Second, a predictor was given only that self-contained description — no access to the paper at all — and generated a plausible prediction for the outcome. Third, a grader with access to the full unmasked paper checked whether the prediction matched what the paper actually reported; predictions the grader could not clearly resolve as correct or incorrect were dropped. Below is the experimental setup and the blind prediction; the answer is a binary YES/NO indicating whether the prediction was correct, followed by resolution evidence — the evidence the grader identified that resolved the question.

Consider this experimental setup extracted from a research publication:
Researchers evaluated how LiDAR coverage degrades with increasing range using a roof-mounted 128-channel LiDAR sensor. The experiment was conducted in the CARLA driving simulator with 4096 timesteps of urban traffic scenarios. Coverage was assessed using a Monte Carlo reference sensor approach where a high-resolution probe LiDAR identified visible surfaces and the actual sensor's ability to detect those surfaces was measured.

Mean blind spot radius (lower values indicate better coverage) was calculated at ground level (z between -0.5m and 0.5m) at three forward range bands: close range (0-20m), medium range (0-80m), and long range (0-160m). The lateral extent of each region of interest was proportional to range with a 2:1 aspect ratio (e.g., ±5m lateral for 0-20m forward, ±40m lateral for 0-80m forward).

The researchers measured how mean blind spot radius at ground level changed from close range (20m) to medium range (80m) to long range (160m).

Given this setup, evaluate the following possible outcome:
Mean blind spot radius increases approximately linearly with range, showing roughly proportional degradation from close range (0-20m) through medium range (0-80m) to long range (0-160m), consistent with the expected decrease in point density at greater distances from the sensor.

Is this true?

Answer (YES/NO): NO